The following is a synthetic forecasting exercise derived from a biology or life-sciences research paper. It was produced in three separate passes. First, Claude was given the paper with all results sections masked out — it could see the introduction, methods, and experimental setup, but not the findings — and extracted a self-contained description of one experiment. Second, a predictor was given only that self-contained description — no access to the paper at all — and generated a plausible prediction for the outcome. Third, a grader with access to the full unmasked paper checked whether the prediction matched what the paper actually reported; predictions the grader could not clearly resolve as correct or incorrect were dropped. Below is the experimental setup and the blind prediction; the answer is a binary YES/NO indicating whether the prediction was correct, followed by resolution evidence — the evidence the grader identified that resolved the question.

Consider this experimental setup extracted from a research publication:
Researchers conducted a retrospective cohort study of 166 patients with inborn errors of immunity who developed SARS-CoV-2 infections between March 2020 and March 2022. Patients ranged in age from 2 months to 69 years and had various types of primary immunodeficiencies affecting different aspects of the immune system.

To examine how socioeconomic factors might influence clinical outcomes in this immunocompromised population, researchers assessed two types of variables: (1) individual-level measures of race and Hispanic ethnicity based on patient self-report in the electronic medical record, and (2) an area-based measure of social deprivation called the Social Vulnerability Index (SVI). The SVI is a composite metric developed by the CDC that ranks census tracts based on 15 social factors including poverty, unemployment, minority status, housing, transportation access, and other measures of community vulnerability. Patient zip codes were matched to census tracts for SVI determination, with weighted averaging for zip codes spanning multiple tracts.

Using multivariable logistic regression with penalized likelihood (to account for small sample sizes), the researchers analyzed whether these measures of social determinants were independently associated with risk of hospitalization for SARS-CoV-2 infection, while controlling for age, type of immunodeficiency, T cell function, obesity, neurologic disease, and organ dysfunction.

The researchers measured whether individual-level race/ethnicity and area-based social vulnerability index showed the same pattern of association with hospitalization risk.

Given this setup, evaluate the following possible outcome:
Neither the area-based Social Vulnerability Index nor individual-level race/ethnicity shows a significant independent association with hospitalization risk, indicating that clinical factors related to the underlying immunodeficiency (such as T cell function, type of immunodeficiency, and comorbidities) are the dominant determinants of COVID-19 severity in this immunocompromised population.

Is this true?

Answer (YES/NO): NO